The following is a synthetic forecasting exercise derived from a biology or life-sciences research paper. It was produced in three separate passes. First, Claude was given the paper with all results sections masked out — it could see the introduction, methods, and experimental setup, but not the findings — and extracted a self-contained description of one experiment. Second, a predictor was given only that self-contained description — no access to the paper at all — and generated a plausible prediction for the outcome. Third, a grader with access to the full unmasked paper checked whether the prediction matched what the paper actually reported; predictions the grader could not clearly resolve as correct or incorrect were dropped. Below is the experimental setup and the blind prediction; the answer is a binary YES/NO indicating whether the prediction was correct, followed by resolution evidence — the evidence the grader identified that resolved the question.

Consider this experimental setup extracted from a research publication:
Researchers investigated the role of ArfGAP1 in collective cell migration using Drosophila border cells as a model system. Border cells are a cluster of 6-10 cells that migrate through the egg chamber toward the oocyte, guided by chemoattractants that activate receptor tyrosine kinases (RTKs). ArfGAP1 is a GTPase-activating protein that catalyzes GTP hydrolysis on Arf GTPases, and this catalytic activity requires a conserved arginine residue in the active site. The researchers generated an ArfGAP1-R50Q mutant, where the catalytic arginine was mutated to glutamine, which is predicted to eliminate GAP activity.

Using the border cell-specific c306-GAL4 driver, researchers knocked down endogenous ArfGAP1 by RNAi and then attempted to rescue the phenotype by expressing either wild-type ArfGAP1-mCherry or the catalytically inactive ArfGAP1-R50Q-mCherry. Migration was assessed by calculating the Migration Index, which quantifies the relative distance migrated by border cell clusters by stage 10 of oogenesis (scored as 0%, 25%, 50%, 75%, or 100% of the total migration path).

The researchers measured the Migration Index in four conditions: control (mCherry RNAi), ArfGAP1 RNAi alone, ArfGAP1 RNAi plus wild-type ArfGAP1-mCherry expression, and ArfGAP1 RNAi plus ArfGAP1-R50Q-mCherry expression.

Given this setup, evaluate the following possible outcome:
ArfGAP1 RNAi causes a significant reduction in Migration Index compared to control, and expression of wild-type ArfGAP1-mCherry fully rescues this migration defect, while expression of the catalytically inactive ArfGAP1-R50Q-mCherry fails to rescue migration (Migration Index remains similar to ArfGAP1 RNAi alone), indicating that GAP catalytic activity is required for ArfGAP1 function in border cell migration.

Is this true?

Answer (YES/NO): YES